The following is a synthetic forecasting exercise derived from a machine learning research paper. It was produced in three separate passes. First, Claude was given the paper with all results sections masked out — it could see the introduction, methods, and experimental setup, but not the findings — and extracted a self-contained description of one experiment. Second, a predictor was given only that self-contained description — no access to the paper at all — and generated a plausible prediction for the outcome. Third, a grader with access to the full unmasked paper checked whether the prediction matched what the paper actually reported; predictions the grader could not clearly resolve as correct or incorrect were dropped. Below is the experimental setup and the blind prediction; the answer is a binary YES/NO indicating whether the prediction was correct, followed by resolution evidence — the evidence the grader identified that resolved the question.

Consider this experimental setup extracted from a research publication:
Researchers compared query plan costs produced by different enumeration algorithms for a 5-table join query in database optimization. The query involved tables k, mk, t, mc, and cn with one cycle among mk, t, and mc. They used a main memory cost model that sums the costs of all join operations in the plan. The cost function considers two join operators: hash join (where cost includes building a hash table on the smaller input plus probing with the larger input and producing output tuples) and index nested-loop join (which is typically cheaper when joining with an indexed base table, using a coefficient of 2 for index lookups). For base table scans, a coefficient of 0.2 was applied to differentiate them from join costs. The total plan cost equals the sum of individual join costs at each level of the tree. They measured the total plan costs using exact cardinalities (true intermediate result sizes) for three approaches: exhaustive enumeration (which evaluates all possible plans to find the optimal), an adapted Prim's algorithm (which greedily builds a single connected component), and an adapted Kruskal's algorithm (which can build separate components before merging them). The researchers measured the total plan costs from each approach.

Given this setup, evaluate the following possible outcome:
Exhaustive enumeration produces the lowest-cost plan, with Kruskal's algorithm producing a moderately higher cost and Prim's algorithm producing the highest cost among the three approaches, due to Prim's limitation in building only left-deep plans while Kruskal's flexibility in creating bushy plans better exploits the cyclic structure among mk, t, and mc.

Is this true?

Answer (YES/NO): NO